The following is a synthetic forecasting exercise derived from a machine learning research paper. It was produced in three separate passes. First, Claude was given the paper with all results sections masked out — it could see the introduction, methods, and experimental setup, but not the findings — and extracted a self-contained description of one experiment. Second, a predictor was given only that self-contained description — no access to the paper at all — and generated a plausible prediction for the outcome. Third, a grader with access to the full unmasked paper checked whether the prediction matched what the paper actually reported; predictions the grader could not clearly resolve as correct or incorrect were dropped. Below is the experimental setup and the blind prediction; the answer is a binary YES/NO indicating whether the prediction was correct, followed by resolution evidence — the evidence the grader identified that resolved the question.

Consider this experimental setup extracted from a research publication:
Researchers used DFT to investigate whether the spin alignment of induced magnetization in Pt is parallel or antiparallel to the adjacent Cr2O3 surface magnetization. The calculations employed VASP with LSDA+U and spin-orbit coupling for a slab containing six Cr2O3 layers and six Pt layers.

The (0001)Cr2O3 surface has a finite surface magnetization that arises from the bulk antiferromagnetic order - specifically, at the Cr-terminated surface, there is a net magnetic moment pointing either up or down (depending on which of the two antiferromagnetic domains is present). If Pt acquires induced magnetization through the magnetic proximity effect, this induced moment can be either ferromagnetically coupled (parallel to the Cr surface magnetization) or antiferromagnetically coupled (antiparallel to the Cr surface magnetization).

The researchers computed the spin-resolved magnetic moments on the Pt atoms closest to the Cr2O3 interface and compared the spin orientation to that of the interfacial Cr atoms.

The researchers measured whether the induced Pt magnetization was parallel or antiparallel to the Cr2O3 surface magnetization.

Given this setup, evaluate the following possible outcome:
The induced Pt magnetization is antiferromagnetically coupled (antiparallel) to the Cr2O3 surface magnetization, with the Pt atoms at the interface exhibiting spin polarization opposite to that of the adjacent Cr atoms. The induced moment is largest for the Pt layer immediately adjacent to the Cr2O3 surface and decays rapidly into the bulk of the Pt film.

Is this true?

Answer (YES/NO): NO